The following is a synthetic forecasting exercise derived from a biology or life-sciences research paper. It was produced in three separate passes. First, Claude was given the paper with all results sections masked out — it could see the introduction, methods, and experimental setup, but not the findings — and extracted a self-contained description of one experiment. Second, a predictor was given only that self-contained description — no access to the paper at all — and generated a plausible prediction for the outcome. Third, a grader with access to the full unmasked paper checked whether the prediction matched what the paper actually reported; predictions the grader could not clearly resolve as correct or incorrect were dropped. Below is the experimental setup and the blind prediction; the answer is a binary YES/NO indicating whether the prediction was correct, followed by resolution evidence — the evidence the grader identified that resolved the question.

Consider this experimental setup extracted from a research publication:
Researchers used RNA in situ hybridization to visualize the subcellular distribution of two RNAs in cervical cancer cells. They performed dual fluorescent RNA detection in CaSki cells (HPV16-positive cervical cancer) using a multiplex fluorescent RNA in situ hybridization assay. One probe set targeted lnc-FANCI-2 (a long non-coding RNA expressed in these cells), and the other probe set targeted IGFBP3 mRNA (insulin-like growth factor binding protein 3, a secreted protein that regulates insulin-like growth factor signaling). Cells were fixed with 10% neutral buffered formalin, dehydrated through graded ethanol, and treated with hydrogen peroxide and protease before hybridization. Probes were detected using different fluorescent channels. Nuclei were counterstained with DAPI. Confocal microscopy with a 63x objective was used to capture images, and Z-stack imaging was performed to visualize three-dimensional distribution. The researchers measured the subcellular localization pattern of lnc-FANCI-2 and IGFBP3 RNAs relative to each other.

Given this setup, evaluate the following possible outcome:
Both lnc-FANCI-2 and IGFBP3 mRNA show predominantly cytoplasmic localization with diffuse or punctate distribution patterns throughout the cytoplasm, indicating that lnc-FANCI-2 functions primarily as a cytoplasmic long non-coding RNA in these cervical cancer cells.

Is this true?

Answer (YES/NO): YES